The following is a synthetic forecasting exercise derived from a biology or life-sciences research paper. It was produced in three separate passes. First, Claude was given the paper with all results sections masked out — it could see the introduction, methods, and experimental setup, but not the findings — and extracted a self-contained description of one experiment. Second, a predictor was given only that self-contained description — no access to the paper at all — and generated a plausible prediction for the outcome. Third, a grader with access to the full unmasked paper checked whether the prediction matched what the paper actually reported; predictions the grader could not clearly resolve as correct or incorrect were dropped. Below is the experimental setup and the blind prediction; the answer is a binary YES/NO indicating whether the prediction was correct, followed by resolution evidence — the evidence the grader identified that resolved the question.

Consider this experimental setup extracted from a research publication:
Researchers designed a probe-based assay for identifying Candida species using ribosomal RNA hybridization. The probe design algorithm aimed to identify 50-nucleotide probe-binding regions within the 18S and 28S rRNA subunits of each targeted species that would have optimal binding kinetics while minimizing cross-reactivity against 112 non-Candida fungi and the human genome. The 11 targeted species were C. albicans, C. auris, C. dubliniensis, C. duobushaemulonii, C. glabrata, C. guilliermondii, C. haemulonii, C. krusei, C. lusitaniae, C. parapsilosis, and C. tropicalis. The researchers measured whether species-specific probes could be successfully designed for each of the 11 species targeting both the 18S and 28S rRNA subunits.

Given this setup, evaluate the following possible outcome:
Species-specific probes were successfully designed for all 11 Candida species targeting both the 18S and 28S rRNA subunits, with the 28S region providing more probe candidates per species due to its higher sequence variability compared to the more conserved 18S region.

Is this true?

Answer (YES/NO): NO